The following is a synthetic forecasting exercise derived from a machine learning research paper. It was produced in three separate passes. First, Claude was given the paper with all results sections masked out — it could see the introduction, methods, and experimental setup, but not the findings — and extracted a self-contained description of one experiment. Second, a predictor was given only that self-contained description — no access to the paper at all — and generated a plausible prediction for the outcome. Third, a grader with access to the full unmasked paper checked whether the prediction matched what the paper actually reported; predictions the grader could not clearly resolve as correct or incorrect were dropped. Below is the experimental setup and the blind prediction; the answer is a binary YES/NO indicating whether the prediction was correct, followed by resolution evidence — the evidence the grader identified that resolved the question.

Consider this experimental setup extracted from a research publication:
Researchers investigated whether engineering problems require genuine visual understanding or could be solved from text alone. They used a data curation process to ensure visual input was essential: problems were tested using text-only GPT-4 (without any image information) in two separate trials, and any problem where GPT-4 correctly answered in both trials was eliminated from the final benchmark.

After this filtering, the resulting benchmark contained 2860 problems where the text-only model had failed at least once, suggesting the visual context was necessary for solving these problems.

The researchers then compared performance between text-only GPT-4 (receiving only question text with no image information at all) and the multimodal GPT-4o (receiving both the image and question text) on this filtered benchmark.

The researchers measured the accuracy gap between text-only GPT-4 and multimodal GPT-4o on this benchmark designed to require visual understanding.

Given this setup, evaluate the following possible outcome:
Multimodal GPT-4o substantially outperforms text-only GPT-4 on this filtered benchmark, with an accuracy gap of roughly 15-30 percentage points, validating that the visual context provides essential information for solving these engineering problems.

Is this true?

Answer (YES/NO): YES